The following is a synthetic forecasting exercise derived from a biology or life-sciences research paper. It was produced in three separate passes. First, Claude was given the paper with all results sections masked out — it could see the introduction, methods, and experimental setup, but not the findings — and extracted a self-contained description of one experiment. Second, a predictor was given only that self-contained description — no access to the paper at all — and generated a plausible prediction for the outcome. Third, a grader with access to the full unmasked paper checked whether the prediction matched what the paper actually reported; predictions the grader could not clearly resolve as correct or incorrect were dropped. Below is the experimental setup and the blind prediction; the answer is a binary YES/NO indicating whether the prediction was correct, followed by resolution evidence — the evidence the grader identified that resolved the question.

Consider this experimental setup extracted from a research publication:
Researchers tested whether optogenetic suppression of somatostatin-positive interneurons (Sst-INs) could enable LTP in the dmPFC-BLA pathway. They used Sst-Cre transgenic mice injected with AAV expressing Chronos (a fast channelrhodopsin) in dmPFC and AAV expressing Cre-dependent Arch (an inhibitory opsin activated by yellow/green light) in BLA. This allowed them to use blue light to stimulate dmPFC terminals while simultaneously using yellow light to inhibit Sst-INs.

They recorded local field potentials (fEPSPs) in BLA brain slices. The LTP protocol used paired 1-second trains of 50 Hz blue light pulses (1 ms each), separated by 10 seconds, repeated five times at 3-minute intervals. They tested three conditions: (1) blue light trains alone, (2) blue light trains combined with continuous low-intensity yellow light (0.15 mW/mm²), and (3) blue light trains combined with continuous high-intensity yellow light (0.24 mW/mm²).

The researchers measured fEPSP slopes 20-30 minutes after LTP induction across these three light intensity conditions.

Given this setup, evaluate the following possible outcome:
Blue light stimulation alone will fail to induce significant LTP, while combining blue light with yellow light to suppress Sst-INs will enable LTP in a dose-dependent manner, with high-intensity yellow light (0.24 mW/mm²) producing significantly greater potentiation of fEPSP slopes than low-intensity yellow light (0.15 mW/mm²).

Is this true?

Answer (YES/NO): NO